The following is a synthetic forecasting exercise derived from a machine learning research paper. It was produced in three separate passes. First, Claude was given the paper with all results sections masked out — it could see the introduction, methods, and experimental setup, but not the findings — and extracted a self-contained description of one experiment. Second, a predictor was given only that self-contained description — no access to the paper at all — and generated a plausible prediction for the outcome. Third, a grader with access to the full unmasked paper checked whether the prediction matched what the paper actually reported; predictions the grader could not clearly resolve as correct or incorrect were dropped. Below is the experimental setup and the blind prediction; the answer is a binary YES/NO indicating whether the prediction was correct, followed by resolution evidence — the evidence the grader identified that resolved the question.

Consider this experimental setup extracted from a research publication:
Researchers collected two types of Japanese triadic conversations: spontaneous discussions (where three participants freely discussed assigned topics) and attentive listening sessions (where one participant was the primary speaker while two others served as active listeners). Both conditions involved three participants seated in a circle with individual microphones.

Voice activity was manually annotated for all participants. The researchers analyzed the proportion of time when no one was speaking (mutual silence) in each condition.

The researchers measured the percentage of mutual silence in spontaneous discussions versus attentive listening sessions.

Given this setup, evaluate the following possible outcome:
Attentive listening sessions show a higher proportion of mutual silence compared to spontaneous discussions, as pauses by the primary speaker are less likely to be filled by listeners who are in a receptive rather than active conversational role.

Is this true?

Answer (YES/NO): YES